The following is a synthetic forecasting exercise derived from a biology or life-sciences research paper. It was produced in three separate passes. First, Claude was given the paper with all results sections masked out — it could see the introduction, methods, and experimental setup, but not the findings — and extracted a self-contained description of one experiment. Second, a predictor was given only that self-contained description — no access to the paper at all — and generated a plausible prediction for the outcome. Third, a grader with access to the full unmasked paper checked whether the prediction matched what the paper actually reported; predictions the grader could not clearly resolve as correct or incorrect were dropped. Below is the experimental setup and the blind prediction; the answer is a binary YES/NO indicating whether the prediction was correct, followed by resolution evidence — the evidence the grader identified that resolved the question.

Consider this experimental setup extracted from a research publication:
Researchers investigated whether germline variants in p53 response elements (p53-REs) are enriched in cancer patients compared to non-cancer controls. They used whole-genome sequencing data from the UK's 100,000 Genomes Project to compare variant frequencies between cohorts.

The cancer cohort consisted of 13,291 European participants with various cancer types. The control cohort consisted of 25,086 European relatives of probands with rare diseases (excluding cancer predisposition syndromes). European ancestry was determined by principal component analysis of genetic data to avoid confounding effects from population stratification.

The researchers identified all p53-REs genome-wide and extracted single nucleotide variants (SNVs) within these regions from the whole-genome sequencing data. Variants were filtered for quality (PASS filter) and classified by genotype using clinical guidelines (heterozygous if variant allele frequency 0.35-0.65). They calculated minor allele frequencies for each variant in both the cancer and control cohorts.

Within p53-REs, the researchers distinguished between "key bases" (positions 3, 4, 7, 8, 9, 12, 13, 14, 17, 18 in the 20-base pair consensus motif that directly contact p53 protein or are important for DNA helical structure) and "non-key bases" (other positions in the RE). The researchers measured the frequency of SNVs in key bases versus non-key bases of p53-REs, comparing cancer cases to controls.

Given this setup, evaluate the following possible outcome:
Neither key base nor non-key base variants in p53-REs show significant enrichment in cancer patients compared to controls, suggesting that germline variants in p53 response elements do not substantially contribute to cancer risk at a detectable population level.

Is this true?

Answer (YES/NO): NO